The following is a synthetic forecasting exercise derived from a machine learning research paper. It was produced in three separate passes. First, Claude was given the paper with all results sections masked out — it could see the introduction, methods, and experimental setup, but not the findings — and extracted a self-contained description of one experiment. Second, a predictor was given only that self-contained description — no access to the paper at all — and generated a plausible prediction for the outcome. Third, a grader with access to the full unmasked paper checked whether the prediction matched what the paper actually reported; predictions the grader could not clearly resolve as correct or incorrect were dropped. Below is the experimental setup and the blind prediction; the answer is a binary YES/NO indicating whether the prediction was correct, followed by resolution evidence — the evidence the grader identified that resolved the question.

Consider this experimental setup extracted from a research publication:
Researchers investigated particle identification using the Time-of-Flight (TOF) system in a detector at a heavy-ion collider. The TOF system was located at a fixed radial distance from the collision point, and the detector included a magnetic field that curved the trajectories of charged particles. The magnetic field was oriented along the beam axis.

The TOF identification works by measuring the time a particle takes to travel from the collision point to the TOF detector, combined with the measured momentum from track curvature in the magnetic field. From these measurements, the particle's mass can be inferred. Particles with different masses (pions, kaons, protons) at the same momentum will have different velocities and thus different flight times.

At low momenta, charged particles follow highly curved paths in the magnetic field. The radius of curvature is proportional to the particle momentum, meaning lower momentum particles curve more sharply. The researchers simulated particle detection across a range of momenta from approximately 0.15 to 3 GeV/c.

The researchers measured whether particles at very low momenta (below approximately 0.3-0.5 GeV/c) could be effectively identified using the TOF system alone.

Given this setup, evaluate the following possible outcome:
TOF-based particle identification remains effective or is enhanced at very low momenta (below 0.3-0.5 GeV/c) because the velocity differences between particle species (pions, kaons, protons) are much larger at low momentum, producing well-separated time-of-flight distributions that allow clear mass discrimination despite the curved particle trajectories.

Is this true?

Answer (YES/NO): NO